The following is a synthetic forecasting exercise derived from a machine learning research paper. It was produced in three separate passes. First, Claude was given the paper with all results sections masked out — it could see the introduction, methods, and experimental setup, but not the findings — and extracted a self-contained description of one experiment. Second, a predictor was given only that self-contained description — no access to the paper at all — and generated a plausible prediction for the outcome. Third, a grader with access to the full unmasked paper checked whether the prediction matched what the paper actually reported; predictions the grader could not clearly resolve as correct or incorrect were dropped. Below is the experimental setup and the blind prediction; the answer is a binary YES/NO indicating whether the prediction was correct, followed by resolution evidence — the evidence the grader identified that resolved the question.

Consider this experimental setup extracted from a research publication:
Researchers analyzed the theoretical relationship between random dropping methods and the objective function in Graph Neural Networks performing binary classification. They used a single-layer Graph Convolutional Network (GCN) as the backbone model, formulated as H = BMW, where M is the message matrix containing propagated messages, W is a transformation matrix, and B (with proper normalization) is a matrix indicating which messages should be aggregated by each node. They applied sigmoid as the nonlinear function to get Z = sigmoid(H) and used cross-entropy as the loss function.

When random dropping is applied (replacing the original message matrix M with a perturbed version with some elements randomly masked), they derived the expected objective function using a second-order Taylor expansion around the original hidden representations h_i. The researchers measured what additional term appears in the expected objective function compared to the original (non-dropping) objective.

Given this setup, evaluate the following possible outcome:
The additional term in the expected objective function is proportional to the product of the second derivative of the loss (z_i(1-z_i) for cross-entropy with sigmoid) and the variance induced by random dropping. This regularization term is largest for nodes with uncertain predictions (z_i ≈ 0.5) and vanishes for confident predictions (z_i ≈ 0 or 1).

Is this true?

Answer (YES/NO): YES